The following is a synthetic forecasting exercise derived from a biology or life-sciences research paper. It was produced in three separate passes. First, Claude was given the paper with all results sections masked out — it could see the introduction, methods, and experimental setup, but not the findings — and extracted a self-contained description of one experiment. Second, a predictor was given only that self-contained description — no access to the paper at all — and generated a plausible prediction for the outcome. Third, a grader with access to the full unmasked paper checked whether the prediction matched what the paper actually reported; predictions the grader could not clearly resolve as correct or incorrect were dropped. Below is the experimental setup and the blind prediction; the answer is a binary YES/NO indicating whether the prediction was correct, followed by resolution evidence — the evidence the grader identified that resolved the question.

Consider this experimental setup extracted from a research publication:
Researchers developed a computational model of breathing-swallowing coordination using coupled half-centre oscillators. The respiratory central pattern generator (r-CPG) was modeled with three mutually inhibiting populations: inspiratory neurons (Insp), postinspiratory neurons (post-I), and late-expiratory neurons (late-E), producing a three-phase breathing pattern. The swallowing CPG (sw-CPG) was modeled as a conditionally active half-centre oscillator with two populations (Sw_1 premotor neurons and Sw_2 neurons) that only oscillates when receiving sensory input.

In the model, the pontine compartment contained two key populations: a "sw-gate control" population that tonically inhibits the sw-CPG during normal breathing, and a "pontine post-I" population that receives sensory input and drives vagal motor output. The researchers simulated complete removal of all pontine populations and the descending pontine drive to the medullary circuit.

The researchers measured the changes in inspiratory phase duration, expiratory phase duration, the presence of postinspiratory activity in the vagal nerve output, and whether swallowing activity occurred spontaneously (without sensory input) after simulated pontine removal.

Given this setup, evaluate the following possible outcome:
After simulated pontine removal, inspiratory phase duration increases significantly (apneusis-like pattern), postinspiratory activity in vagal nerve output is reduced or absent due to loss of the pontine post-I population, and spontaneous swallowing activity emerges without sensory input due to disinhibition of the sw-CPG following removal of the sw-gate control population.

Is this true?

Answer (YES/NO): YES